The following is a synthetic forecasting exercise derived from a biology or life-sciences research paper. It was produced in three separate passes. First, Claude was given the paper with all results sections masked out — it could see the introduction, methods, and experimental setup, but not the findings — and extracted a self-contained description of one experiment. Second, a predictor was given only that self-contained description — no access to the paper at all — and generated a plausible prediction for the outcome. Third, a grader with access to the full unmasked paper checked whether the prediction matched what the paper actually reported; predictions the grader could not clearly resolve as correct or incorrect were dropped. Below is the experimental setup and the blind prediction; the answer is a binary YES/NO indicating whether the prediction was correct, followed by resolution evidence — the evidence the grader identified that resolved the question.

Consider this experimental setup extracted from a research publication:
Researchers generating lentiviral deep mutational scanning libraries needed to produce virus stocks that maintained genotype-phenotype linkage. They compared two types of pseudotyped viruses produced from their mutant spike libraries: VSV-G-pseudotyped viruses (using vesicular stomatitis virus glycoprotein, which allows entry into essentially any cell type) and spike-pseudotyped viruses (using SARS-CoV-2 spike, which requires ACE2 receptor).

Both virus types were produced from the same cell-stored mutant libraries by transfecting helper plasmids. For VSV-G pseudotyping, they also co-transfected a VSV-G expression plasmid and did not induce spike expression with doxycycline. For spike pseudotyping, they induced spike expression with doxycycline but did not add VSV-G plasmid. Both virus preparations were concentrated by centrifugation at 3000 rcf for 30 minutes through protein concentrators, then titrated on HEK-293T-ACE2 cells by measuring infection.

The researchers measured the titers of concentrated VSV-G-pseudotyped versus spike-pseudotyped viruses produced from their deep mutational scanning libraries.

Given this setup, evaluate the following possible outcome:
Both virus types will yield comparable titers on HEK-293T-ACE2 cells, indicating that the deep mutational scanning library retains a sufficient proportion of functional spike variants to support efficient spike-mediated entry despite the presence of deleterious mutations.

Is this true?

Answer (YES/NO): NO